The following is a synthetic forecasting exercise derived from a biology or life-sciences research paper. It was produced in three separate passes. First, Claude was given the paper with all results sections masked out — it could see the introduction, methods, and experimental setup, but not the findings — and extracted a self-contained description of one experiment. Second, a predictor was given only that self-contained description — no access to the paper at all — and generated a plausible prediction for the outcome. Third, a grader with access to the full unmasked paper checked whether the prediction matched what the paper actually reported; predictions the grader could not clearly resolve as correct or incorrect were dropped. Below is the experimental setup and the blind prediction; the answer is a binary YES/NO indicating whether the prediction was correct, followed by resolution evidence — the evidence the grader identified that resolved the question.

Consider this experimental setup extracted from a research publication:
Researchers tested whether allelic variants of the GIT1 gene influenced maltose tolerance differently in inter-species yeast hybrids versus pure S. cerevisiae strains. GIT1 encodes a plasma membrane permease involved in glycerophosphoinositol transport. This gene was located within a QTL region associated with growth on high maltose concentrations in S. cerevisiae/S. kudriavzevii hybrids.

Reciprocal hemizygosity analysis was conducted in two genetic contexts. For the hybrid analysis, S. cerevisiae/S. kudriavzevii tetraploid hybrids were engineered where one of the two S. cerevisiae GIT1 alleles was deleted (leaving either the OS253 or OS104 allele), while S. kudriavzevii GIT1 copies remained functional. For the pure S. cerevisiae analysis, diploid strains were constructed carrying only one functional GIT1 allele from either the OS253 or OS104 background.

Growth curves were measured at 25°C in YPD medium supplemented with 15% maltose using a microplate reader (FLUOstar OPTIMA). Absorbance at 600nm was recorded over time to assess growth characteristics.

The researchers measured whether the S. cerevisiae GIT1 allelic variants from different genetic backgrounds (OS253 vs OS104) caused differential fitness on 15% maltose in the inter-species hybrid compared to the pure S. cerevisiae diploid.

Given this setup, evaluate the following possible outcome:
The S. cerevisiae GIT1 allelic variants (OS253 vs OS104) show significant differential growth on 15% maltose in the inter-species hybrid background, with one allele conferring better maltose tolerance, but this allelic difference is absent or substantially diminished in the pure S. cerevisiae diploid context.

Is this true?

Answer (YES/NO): YES